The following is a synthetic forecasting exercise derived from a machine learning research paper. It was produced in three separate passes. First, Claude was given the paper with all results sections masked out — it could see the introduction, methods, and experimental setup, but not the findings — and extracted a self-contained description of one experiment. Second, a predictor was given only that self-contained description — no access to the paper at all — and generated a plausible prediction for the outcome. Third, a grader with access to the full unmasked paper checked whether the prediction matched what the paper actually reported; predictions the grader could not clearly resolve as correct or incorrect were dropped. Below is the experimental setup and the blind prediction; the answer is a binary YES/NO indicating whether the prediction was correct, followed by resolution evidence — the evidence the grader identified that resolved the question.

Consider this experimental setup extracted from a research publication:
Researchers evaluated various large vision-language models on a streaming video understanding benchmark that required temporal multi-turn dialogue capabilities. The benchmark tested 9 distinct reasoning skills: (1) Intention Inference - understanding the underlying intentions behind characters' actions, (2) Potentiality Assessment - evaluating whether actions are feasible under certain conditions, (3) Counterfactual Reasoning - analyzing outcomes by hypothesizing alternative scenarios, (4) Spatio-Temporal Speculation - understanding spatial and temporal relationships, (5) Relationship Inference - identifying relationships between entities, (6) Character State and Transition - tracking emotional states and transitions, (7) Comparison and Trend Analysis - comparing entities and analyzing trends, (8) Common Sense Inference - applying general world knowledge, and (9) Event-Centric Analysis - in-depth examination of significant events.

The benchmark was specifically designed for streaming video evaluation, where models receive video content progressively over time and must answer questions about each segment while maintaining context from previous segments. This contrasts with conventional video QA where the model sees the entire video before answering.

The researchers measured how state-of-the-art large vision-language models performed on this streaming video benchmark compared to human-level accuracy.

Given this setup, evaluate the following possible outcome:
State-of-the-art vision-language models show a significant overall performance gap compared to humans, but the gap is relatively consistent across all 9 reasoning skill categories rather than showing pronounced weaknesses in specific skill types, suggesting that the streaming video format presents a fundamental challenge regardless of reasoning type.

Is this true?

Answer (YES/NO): NO